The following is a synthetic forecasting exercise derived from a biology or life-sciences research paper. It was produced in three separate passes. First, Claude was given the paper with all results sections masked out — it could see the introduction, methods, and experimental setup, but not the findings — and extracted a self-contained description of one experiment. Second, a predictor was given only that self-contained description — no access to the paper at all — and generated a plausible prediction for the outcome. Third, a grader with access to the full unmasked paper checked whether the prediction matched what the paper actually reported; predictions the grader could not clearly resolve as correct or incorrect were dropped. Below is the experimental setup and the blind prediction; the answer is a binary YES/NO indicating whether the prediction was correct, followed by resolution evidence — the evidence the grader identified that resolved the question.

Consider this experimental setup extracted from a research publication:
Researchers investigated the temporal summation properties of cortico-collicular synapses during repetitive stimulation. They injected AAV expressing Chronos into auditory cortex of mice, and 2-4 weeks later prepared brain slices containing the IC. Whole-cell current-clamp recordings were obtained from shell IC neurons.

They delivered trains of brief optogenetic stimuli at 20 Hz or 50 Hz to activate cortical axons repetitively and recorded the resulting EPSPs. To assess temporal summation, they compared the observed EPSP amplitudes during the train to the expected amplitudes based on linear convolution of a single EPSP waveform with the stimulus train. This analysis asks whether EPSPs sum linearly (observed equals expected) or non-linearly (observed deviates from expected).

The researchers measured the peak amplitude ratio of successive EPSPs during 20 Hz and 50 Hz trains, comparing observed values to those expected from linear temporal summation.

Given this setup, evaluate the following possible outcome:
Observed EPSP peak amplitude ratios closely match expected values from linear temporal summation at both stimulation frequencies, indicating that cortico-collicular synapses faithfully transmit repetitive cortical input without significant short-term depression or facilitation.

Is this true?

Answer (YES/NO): NO